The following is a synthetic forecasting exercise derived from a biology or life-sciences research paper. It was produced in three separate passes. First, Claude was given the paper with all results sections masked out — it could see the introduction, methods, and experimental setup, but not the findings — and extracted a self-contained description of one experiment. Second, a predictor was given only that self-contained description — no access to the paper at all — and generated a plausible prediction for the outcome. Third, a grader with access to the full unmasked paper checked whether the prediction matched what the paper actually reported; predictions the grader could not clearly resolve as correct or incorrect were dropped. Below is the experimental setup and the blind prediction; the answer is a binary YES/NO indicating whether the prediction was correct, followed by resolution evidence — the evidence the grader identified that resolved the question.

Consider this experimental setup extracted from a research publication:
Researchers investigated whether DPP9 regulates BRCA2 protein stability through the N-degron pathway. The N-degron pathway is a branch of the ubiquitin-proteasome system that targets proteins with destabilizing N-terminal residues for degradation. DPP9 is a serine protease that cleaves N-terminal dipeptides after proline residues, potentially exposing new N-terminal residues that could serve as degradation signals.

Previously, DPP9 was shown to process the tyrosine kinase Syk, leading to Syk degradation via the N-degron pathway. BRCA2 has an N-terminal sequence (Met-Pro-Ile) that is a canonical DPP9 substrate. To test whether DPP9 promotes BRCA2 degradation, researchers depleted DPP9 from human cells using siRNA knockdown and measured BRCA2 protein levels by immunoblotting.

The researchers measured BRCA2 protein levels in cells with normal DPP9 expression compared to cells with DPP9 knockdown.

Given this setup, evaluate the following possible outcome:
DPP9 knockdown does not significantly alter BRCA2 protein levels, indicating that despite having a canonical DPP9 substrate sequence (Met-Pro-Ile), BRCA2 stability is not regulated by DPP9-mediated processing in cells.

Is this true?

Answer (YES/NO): NO